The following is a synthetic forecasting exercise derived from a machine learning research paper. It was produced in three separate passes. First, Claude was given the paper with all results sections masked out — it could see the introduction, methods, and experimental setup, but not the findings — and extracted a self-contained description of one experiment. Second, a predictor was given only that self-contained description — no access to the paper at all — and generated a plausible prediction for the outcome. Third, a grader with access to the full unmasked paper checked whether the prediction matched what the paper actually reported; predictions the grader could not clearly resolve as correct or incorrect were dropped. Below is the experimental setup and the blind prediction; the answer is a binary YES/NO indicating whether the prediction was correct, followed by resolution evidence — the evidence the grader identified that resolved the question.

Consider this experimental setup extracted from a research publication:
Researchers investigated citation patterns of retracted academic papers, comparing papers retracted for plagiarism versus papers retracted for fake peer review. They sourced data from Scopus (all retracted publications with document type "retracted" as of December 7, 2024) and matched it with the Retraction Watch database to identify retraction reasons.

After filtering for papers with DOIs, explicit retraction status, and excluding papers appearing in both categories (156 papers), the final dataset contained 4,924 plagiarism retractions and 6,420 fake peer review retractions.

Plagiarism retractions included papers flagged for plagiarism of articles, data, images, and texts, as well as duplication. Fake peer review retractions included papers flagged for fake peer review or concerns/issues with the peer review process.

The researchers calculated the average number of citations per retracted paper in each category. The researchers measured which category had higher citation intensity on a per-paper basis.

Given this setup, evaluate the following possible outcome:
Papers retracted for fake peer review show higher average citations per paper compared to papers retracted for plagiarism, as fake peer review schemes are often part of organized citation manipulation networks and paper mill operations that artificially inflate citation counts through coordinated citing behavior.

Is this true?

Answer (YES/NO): NO